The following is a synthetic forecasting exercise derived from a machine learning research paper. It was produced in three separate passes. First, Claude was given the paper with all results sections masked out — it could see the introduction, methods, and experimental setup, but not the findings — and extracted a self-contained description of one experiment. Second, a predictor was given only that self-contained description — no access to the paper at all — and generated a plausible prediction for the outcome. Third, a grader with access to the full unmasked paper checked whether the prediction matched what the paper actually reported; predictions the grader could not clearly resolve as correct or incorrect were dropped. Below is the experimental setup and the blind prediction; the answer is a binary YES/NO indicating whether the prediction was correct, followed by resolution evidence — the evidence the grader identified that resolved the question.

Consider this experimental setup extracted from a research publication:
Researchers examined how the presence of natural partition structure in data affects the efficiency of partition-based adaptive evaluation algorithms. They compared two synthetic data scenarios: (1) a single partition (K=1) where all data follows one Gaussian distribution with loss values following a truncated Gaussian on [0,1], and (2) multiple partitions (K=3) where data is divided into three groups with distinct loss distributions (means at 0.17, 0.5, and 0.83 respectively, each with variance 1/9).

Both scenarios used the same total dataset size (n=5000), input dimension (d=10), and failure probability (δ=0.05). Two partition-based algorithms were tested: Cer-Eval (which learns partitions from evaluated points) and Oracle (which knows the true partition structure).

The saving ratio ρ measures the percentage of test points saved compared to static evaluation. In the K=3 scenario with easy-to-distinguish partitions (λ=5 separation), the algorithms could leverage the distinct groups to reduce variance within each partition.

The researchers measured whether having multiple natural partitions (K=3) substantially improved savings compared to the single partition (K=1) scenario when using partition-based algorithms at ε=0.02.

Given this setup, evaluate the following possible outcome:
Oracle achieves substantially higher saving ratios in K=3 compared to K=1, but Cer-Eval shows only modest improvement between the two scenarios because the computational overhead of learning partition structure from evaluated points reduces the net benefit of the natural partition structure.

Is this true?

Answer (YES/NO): NO